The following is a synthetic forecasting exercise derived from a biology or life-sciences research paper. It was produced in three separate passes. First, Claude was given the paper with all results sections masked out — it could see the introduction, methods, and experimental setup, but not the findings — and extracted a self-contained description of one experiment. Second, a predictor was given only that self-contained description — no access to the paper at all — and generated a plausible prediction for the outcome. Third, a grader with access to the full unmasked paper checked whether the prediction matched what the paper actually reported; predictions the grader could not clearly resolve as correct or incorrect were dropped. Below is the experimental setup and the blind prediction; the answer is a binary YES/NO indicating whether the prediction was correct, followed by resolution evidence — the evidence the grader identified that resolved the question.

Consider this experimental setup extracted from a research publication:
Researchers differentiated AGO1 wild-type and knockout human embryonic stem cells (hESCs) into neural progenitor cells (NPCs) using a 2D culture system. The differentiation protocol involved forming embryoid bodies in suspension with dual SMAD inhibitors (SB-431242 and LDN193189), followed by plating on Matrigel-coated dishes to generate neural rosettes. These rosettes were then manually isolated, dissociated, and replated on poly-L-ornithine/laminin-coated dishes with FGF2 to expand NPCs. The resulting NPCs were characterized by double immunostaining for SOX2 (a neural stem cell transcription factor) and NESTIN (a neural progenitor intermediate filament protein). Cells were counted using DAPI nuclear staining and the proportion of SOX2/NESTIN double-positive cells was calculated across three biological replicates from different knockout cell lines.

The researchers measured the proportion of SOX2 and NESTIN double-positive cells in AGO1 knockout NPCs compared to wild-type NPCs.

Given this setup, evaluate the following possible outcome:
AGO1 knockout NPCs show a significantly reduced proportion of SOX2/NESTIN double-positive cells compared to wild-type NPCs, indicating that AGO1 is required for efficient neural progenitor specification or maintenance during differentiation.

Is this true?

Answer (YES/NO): NO